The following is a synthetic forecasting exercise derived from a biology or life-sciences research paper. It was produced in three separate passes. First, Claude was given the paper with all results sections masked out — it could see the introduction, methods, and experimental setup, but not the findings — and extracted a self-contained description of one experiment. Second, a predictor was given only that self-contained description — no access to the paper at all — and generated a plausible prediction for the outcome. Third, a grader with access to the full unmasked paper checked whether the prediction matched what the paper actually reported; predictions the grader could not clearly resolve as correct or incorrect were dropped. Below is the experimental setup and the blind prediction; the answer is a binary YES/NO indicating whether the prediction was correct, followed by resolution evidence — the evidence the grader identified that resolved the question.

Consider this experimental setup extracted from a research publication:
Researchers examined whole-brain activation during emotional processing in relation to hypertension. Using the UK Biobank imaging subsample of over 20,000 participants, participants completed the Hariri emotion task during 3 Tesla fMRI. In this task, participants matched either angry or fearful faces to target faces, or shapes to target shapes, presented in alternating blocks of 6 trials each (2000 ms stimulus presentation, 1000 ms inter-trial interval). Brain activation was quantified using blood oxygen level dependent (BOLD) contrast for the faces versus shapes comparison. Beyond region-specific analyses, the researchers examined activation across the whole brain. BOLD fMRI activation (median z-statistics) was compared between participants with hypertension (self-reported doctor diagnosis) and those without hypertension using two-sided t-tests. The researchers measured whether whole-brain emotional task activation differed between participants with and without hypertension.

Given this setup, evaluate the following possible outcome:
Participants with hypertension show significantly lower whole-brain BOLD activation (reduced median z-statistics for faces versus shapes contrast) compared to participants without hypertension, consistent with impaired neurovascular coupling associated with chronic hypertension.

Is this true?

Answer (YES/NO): YES